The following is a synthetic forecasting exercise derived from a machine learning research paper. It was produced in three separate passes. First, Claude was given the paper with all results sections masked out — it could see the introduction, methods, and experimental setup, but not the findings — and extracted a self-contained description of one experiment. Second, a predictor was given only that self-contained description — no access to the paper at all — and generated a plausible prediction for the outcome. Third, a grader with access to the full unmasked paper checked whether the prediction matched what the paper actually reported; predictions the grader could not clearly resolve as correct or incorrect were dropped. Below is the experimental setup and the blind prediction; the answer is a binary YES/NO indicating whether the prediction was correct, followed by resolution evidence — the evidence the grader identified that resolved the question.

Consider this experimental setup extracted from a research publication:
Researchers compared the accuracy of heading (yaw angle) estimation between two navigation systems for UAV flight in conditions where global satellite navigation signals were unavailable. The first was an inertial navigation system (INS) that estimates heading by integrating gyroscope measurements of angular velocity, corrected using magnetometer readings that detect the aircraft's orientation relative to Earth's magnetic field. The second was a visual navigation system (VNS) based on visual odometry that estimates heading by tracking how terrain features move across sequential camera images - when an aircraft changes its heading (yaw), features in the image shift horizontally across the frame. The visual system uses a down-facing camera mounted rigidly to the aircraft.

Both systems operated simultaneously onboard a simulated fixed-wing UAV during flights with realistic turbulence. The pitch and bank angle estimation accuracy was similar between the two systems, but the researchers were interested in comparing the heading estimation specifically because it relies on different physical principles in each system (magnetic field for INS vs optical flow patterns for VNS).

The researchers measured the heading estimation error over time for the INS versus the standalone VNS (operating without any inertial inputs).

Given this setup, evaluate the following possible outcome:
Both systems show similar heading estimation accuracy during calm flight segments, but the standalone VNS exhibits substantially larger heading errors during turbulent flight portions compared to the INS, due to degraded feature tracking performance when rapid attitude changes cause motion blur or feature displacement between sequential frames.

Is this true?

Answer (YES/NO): NO